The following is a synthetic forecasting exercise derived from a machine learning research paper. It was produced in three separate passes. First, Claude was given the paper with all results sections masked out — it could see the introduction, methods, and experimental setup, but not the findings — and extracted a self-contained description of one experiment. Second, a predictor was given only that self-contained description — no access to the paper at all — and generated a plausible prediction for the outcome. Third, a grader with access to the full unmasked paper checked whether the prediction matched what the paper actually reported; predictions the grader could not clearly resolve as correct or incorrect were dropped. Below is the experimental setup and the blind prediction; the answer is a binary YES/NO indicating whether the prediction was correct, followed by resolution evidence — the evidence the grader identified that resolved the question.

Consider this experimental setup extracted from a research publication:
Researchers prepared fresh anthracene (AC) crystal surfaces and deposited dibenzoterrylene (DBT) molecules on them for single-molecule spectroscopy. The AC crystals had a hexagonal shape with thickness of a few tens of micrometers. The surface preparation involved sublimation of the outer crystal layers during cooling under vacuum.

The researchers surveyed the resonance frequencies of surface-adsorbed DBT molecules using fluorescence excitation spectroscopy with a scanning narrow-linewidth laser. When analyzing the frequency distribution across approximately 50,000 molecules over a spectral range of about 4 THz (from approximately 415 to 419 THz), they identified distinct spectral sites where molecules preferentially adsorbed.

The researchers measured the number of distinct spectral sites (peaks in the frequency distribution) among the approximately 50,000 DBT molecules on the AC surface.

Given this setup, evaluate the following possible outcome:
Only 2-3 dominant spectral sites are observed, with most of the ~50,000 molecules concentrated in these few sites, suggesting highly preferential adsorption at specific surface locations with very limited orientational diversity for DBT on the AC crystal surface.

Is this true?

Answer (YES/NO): NO